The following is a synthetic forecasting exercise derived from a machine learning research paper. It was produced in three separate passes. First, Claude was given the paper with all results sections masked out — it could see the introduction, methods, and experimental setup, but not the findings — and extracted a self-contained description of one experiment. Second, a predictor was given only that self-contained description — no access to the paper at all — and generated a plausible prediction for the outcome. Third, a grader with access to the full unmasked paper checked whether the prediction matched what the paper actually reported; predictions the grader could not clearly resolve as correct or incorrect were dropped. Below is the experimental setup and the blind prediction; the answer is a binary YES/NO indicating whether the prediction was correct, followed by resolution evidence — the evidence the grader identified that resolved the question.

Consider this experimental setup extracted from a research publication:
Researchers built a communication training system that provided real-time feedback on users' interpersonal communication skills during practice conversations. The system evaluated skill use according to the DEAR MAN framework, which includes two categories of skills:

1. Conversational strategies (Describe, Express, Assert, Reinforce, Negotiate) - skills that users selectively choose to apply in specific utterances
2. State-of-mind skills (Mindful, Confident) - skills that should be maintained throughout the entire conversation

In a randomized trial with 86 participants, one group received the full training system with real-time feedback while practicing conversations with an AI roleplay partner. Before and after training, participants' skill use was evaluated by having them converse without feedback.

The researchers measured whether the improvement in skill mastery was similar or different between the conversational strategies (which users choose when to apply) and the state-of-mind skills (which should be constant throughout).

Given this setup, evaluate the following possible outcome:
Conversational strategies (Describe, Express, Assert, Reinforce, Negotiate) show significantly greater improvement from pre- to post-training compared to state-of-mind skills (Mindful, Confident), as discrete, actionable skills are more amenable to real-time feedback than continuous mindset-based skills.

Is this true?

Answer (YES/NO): NO